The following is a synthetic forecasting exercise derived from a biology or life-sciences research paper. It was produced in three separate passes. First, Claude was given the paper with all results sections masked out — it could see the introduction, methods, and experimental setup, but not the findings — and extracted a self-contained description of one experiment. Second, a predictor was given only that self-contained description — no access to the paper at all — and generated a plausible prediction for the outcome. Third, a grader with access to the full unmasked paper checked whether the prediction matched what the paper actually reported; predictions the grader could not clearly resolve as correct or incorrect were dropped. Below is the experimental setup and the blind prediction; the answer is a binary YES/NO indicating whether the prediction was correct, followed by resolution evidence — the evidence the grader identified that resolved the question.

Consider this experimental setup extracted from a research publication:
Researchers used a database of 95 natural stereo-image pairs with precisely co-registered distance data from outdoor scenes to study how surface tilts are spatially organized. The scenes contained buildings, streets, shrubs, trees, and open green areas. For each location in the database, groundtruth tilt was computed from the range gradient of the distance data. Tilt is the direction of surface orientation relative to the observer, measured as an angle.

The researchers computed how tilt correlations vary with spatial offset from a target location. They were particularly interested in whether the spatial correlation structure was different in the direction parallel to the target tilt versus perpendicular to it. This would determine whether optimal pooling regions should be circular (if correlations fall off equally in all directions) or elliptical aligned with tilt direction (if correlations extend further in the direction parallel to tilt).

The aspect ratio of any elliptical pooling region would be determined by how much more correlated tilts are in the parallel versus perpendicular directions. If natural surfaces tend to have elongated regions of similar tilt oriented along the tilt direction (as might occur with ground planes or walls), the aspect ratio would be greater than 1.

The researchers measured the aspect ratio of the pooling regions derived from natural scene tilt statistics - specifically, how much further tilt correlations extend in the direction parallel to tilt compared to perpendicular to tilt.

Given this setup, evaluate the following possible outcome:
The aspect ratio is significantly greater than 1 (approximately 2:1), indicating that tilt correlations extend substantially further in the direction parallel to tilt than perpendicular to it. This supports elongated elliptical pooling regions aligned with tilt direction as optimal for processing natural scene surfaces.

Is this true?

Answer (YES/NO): NO